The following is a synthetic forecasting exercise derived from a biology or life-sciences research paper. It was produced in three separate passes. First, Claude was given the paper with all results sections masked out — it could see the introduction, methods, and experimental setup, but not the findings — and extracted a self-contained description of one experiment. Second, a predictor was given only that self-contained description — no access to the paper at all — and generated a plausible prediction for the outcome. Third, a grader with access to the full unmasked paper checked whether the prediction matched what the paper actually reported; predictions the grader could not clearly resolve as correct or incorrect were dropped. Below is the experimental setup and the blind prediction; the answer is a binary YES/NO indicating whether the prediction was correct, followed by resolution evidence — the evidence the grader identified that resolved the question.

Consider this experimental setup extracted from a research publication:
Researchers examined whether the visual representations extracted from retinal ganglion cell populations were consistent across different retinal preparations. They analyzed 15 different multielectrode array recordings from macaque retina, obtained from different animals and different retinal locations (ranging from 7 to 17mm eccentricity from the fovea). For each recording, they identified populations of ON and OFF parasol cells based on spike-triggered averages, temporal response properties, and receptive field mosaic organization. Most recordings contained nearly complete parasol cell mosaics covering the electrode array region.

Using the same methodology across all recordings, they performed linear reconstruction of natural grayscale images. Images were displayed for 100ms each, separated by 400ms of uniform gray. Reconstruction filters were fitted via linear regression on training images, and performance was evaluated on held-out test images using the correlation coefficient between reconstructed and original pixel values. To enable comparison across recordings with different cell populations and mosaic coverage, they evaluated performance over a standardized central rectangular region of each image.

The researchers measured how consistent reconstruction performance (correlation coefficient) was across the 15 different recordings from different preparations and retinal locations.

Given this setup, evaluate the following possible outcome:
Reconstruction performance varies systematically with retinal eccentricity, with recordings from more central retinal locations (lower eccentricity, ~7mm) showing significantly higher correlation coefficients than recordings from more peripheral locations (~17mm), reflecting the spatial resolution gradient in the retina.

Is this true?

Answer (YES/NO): NO